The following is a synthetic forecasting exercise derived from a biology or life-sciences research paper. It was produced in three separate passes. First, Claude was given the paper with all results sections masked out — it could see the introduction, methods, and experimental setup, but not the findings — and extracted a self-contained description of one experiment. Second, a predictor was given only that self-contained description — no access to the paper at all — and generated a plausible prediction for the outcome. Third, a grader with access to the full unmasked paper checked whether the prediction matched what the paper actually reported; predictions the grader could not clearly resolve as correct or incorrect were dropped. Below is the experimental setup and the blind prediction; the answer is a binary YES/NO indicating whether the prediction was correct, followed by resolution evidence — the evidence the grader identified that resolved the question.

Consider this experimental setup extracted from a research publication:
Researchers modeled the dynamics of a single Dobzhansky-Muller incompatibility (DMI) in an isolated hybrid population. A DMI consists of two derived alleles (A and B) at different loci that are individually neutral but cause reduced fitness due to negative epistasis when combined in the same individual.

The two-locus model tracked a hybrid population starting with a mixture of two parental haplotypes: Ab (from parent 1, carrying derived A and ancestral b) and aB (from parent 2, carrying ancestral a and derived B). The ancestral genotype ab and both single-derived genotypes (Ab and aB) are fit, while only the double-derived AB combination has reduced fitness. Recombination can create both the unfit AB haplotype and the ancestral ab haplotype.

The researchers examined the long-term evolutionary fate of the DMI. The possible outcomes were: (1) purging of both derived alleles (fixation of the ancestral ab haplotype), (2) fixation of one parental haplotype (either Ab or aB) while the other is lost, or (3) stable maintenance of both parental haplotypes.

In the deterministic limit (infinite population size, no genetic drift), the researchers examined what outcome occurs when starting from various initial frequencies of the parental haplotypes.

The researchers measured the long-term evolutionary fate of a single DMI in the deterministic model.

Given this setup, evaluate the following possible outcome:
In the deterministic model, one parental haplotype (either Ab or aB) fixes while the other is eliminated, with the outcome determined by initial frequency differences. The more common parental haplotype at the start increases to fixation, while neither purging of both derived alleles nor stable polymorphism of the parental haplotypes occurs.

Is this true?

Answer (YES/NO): YES